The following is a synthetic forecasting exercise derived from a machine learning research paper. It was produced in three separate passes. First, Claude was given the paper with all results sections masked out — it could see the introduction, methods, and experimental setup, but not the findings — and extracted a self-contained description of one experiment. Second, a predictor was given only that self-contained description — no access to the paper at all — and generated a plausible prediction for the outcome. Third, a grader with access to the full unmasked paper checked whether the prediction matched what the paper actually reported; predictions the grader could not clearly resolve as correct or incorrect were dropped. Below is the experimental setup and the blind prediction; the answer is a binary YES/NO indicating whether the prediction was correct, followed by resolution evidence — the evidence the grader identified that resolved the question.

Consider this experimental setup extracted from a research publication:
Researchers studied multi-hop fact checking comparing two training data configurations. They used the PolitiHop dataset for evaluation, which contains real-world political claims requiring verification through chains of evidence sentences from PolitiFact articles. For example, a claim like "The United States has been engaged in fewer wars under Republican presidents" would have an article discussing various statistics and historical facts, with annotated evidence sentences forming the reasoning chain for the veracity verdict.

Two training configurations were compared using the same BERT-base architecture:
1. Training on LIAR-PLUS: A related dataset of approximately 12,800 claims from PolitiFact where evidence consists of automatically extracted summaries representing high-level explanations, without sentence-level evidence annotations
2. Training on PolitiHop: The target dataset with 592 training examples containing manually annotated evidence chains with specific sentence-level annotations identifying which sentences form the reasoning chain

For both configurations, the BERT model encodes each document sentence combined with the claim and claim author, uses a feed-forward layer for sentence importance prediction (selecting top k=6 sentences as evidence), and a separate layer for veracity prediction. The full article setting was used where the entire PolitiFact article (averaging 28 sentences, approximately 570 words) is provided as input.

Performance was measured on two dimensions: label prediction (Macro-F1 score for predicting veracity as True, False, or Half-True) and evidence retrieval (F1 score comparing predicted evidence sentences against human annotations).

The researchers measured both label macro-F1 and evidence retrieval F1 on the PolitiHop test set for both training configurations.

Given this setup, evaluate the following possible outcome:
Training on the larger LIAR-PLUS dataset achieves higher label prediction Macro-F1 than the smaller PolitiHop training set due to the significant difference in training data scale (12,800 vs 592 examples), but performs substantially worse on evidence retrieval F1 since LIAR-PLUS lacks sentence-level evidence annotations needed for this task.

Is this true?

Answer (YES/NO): YES